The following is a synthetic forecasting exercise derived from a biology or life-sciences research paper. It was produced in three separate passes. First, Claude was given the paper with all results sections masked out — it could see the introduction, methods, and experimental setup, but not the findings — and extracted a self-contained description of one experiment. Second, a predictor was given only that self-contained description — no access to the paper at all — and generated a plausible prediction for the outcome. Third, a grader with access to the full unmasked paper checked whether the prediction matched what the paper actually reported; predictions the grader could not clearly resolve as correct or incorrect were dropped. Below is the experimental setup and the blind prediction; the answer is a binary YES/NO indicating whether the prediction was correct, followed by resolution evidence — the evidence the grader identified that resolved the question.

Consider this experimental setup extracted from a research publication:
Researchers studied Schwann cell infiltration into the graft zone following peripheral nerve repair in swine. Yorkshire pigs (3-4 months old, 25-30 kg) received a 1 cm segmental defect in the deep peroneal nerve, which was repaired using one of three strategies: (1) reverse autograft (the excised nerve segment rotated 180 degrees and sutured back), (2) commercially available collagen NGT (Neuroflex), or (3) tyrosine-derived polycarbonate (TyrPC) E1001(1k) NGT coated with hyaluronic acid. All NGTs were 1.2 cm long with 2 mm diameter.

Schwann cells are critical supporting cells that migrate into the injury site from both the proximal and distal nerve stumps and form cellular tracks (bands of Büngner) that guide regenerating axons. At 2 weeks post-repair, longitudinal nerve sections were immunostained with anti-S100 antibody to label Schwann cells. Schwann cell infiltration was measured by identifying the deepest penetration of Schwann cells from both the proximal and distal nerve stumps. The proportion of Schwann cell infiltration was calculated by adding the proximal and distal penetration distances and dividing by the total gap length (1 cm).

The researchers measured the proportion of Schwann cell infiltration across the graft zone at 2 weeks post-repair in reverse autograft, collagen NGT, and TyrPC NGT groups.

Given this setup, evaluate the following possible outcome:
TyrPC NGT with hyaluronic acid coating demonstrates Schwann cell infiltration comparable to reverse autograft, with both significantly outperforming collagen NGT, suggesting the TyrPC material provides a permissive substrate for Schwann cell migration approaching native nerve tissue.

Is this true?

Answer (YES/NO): NO